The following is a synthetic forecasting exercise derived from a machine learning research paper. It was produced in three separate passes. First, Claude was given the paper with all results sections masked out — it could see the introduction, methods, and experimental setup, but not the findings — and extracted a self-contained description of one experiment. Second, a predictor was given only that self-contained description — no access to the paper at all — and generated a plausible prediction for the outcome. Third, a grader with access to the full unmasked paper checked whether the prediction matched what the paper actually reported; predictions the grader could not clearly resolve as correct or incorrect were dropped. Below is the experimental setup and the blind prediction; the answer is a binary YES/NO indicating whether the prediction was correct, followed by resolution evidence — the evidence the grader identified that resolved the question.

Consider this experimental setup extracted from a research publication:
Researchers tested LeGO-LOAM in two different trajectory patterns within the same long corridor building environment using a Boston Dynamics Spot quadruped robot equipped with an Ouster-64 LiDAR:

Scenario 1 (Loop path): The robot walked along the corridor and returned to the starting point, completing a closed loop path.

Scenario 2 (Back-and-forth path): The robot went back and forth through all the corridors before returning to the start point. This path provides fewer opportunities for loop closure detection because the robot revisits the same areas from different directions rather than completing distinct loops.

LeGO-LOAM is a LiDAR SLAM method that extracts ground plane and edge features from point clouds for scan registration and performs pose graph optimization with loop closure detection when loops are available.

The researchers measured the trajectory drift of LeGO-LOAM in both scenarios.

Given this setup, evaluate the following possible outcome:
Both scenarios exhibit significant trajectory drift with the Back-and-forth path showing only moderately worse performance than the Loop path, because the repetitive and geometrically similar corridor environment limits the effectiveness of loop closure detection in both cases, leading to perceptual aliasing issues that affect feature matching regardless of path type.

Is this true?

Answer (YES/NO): NO